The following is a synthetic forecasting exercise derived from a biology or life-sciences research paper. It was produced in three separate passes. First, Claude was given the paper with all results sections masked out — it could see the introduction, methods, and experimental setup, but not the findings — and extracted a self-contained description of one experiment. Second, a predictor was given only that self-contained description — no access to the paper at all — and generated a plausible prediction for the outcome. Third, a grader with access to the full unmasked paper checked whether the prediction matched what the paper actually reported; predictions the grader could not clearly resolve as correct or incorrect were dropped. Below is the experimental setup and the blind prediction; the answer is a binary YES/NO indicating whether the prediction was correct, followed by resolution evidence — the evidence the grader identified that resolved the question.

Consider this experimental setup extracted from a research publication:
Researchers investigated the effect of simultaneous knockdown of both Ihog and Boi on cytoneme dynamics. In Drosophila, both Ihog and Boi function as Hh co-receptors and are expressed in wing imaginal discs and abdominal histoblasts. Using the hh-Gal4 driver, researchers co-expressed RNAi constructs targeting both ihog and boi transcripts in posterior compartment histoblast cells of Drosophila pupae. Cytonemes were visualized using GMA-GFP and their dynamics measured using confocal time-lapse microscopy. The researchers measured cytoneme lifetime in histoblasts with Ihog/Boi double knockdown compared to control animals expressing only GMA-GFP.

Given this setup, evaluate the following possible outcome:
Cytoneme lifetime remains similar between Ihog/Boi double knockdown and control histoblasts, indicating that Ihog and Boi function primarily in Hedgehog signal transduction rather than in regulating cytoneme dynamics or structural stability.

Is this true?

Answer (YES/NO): YES